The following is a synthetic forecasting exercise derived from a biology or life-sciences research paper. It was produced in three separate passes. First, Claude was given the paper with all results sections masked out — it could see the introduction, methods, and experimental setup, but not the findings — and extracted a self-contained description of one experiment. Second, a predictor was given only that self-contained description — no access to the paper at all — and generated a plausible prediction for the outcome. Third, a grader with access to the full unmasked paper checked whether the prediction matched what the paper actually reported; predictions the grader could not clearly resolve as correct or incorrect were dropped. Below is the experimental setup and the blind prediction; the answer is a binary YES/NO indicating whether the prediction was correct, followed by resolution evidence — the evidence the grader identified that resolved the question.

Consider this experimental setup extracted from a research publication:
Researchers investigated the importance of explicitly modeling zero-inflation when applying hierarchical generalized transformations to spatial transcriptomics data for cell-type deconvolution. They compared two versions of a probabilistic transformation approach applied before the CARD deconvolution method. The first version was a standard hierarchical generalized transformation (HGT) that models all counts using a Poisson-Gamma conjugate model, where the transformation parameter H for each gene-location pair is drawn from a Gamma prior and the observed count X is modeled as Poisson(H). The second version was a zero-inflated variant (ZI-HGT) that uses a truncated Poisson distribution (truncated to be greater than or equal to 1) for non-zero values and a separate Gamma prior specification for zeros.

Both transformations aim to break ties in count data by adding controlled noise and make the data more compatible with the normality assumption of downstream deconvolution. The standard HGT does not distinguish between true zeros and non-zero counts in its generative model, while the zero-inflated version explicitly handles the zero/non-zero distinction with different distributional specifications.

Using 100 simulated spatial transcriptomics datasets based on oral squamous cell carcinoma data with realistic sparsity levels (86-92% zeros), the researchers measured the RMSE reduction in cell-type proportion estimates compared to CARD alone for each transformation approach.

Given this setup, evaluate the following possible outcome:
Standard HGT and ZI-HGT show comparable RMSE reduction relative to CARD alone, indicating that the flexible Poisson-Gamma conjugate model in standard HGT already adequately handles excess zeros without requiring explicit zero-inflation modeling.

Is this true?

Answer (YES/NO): NO